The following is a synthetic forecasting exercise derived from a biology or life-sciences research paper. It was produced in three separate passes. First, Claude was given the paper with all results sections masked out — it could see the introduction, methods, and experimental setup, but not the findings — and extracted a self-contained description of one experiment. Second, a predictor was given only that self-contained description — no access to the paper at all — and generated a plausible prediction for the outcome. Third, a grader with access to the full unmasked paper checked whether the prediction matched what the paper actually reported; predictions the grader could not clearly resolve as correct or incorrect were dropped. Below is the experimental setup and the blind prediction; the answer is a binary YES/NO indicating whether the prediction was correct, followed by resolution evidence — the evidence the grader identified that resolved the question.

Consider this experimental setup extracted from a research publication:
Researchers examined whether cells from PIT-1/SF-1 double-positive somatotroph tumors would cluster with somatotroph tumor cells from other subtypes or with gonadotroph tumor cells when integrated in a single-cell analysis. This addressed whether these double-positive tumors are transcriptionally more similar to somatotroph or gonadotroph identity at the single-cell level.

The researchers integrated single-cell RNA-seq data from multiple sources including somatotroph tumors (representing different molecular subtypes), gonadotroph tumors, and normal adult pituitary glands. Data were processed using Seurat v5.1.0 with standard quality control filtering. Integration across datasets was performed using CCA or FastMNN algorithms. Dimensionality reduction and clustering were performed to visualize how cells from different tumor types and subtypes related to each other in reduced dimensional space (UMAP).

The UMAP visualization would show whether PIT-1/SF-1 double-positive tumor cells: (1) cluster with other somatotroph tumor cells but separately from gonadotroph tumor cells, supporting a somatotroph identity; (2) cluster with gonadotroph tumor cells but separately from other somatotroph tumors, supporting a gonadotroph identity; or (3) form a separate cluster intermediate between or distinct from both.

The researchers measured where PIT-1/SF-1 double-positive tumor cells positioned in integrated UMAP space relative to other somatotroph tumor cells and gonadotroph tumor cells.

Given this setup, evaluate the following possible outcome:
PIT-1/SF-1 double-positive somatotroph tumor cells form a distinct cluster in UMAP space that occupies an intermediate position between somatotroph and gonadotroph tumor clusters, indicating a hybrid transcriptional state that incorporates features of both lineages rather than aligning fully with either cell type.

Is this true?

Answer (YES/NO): NO